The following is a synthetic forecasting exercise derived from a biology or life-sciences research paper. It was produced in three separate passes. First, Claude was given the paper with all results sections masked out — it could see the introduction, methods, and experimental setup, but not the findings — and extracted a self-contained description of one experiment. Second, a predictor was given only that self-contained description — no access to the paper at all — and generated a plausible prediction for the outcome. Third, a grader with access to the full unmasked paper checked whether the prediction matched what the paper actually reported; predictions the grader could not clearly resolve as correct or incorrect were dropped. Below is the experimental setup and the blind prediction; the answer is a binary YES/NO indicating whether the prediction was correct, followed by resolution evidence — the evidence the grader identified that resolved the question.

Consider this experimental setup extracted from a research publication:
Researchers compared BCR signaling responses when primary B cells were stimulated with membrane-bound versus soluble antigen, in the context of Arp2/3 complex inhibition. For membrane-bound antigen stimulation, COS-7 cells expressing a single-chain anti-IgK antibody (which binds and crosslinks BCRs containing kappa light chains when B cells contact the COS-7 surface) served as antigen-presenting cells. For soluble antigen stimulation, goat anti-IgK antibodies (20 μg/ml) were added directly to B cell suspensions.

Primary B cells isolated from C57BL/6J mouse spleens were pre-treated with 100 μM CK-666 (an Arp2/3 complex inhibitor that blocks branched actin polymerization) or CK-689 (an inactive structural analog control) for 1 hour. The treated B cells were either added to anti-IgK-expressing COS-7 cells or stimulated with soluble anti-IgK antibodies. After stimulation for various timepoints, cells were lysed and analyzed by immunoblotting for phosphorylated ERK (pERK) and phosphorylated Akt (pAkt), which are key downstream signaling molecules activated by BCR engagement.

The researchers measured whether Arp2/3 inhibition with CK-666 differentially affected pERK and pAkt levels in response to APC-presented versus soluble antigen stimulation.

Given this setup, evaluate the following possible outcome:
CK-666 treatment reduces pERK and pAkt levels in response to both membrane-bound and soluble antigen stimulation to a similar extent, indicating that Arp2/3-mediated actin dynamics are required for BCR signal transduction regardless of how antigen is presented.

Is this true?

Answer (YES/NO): NO